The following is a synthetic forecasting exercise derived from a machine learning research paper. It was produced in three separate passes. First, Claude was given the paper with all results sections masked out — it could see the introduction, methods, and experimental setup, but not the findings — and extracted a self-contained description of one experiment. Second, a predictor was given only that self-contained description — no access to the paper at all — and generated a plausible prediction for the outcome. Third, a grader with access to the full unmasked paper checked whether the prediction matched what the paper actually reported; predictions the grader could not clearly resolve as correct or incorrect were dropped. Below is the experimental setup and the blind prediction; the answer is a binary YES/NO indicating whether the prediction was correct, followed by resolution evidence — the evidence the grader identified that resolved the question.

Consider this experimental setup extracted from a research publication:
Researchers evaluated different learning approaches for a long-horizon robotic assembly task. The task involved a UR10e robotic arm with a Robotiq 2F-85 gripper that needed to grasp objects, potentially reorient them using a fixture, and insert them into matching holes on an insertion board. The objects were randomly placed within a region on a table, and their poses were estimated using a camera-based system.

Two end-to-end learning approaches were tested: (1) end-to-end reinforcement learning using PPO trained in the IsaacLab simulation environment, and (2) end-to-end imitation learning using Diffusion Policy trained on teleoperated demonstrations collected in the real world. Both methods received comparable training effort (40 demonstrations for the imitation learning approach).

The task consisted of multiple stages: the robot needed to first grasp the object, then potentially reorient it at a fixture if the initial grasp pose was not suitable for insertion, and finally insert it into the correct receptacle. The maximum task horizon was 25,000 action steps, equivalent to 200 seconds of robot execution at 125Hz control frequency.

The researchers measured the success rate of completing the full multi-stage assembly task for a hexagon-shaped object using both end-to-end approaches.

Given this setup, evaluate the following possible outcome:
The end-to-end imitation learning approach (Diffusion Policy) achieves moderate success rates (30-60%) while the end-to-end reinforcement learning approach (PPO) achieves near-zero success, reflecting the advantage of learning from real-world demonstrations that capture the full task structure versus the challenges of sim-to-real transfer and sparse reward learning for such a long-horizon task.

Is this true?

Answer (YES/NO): NO